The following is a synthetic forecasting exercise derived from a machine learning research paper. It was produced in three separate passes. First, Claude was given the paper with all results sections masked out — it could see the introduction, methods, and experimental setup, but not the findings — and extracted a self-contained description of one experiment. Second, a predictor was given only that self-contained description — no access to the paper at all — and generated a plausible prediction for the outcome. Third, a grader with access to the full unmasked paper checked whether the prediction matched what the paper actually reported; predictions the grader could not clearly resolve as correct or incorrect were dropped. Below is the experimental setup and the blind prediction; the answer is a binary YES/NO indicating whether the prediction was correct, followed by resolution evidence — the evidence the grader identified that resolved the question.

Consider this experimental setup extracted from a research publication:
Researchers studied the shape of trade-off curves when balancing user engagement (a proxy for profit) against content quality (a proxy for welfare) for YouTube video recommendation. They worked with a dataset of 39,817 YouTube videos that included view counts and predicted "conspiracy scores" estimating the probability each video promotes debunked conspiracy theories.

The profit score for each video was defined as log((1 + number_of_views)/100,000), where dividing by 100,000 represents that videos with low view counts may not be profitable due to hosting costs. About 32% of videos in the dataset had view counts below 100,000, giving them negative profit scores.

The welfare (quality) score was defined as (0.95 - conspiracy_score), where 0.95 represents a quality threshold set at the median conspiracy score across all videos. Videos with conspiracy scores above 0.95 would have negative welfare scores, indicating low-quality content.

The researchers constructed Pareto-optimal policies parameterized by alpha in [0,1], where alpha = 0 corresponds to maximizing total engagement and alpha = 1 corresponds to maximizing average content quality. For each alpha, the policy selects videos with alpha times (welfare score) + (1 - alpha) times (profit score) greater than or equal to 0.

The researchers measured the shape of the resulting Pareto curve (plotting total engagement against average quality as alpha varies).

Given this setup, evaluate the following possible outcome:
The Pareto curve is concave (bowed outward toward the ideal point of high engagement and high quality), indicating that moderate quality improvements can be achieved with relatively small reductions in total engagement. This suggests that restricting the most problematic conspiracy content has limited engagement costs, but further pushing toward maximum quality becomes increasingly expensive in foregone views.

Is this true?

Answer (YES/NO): YES